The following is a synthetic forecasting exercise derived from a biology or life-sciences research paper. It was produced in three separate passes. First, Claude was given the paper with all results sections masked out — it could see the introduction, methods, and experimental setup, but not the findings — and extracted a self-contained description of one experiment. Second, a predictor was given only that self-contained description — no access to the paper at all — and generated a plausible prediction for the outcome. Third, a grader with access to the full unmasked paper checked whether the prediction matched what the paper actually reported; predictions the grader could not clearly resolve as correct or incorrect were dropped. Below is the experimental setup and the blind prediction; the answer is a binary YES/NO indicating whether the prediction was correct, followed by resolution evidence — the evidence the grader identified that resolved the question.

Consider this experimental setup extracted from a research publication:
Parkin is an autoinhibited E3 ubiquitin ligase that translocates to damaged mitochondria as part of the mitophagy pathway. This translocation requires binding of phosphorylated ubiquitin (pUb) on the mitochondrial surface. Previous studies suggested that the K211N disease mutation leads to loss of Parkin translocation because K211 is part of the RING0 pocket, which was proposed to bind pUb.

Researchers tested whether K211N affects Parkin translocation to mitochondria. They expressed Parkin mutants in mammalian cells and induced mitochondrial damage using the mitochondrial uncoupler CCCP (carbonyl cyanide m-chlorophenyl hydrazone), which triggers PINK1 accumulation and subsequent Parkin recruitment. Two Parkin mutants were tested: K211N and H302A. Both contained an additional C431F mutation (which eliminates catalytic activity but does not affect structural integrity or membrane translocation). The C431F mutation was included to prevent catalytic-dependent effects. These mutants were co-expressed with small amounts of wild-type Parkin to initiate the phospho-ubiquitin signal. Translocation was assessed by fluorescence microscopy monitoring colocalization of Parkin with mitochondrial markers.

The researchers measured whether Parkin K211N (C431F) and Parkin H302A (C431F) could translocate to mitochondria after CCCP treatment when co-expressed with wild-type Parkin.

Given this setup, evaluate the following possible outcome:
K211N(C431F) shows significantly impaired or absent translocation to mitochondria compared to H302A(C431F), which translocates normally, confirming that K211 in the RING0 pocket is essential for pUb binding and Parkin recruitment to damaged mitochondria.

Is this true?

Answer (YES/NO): NO